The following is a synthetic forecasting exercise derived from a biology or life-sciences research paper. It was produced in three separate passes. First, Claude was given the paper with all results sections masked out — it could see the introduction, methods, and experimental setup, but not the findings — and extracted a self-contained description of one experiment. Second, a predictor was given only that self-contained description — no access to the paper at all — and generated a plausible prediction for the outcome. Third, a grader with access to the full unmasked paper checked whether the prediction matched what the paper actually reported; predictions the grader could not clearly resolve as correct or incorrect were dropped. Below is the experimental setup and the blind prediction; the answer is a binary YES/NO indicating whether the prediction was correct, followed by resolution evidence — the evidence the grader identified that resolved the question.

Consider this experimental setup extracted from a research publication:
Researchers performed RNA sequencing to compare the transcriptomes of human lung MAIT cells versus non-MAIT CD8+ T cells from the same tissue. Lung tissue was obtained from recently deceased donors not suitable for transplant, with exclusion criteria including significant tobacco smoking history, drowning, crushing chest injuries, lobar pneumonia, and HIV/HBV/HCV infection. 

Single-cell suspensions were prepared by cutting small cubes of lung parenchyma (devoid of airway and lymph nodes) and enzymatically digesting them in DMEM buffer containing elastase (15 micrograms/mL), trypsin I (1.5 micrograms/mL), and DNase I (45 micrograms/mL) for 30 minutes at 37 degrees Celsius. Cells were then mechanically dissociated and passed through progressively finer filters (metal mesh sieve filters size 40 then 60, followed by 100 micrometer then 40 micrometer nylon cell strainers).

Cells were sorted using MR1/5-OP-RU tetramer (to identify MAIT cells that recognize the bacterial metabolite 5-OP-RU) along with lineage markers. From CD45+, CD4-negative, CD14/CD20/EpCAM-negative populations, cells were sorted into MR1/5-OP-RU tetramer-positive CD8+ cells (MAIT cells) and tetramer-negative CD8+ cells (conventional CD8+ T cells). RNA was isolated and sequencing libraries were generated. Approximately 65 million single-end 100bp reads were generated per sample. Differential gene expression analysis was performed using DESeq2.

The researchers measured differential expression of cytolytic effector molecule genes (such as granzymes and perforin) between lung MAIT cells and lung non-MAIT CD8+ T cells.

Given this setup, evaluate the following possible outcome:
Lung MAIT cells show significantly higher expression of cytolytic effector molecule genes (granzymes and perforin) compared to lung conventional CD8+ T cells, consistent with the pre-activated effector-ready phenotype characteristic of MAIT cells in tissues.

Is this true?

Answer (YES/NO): NO